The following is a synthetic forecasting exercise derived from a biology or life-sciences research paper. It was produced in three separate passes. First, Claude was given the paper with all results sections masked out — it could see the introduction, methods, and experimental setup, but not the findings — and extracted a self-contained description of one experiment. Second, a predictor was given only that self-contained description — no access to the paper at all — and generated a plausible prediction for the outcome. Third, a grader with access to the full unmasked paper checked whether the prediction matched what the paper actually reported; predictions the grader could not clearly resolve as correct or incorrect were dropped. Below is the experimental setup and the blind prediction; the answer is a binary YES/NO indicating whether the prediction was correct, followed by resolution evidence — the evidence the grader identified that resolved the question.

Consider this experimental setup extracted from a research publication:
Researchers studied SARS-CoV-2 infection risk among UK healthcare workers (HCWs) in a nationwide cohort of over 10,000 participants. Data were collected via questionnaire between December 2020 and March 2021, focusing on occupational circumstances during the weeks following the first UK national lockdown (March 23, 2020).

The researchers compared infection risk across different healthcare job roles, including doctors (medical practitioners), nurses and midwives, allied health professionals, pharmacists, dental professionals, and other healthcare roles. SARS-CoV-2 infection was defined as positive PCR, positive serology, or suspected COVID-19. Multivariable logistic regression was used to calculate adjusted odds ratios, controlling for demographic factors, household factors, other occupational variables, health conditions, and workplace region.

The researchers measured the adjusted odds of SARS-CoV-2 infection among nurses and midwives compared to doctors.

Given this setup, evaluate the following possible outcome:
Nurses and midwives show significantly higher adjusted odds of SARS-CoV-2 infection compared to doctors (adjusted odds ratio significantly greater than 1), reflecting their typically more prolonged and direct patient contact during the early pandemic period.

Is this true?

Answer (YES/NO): YES